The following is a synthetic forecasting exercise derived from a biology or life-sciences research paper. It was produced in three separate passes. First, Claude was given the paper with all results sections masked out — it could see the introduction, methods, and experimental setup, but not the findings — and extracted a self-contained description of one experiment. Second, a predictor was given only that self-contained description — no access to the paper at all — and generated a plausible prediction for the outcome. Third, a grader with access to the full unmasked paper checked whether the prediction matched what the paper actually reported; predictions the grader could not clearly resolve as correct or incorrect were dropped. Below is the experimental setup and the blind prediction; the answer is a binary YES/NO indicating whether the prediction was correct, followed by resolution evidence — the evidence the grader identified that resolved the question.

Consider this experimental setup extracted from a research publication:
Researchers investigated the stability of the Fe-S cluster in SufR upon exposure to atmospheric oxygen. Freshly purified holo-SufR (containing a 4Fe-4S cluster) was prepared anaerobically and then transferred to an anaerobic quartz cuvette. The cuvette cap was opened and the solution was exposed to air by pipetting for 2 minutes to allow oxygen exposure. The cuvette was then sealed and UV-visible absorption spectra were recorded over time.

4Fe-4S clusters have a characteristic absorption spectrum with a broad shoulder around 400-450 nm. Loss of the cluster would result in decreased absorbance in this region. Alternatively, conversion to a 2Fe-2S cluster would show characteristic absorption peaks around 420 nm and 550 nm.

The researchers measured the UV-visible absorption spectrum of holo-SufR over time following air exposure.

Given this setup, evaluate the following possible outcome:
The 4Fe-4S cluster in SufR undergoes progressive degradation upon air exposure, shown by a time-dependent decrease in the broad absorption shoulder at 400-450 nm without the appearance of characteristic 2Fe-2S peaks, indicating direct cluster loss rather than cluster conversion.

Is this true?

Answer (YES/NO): YES